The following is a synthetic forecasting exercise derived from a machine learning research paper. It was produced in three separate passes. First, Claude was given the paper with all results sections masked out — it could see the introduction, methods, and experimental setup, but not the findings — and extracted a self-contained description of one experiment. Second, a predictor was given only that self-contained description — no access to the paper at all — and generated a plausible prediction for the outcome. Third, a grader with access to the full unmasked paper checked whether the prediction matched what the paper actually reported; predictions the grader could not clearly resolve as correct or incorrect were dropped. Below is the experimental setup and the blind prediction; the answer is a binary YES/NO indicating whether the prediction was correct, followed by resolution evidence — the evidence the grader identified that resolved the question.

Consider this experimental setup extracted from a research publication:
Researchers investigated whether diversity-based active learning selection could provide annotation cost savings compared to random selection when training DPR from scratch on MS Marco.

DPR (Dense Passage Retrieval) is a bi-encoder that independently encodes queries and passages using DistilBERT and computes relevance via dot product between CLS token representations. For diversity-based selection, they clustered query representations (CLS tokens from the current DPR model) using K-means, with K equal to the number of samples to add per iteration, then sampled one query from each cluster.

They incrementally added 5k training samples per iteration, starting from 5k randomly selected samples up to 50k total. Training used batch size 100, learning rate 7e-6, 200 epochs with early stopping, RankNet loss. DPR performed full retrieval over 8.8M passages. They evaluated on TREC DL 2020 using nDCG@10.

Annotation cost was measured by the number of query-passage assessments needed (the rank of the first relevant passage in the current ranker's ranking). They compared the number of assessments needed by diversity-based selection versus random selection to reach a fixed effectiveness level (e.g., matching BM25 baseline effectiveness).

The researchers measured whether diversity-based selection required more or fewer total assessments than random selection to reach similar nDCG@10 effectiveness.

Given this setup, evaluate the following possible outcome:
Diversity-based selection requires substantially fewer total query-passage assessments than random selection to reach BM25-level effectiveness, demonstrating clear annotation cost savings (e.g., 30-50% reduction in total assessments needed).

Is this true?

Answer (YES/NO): YES